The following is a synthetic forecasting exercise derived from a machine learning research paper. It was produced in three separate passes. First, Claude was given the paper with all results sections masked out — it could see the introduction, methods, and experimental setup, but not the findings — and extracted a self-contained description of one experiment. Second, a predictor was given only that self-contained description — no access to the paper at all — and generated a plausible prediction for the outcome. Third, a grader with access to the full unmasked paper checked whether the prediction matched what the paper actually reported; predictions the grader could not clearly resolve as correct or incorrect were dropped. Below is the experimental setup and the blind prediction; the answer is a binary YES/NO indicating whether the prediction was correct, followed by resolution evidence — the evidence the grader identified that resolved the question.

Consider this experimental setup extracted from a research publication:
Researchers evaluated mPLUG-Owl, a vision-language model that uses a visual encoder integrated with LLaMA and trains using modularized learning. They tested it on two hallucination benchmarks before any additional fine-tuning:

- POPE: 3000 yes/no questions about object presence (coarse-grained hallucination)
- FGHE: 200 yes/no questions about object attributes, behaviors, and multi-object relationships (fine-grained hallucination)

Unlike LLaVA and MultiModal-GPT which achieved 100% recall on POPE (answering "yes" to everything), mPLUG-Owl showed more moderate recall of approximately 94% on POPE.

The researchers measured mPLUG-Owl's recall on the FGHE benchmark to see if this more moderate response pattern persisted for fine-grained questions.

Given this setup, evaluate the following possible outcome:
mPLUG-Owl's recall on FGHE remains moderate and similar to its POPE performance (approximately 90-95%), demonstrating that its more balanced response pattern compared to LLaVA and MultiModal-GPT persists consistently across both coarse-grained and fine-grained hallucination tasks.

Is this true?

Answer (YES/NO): NO